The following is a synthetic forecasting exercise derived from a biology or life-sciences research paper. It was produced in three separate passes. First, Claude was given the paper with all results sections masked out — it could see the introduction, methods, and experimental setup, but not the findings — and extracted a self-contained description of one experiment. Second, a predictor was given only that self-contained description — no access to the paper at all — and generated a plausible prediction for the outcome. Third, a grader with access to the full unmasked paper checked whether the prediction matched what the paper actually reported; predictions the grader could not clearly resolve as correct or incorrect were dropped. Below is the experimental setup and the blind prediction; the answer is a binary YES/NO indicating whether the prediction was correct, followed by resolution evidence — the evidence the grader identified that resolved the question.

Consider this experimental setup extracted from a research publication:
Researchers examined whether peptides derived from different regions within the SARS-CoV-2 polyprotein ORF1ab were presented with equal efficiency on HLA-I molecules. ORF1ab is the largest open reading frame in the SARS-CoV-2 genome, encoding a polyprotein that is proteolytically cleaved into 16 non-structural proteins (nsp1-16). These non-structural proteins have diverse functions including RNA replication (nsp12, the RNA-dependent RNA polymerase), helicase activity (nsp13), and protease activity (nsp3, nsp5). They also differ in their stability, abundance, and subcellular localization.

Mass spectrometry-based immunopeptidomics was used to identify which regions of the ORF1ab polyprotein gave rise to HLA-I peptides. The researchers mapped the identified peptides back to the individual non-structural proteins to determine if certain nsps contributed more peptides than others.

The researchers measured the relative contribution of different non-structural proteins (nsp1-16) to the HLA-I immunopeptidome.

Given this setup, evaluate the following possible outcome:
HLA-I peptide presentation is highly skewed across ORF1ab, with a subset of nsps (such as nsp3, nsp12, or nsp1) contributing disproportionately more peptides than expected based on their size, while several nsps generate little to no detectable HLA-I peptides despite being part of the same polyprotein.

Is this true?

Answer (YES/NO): NO